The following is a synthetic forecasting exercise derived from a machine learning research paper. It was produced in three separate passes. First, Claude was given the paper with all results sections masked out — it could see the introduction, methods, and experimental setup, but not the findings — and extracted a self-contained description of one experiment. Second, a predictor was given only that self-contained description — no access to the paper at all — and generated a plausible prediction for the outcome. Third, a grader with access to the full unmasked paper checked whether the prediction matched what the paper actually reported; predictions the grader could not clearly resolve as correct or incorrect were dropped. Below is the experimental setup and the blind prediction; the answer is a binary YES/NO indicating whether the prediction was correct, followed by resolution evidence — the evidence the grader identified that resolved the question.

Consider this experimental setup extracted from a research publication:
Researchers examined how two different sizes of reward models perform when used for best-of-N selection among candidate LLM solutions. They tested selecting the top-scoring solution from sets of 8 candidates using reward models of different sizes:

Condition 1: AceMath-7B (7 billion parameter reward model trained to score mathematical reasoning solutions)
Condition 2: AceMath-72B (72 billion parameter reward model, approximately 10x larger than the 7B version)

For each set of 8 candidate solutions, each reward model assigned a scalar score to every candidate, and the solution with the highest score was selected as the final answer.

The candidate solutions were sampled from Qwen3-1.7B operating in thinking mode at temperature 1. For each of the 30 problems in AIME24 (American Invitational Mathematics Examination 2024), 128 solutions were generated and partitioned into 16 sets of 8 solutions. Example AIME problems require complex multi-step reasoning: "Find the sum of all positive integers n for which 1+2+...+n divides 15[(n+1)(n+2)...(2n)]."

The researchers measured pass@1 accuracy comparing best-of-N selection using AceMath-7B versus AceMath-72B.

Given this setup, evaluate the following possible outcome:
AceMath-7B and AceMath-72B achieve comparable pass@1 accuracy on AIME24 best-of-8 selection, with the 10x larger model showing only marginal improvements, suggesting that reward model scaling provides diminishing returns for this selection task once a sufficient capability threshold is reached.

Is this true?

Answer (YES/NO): NO